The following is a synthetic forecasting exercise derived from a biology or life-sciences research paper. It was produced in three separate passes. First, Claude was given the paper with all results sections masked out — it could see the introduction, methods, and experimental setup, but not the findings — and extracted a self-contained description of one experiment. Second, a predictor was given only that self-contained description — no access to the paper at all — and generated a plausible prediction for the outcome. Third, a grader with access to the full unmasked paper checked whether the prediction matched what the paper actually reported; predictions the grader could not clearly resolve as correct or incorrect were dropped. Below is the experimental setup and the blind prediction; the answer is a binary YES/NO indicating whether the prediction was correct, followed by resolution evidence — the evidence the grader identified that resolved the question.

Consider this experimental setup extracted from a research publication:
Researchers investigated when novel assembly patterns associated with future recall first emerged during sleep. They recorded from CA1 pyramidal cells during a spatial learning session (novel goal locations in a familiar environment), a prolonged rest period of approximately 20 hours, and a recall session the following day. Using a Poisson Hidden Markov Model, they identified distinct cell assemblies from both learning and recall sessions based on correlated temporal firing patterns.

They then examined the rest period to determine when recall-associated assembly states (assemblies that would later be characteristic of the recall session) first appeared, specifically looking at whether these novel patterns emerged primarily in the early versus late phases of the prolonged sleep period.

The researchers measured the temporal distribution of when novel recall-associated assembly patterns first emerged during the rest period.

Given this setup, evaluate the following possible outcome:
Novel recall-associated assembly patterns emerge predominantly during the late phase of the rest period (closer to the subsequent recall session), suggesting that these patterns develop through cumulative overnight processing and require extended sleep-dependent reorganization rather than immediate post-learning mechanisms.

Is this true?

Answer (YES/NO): NO